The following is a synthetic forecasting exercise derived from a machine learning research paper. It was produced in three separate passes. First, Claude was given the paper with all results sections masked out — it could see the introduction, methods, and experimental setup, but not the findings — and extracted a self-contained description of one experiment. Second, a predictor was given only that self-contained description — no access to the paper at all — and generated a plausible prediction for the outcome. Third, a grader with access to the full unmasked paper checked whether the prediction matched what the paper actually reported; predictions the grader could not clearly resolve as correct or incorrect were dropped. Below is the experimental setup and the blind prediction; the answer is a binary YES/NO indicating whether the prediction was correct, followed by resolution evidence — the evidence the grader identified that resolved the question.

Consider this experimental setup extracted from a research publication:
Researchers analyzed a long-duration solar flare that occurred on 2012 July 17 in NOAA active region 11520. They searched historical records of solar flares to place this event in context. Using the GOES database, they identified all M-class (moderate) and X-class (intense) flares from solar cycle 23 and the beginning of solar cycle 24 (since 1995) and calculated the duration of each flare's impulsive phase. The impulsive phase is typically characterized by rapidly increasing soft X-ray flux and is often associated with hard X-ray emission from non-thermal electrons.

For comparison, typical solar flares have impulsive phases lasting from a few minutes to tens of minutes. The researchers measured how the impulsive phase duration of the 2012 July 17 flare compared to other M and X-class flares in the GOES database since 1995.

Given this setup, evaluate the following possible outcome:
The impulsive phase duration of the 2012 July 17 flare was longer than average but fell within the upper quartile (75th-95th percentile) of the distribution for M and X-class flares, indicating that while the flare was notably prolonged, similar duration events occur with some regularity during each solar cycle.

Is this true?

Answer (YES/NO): NO